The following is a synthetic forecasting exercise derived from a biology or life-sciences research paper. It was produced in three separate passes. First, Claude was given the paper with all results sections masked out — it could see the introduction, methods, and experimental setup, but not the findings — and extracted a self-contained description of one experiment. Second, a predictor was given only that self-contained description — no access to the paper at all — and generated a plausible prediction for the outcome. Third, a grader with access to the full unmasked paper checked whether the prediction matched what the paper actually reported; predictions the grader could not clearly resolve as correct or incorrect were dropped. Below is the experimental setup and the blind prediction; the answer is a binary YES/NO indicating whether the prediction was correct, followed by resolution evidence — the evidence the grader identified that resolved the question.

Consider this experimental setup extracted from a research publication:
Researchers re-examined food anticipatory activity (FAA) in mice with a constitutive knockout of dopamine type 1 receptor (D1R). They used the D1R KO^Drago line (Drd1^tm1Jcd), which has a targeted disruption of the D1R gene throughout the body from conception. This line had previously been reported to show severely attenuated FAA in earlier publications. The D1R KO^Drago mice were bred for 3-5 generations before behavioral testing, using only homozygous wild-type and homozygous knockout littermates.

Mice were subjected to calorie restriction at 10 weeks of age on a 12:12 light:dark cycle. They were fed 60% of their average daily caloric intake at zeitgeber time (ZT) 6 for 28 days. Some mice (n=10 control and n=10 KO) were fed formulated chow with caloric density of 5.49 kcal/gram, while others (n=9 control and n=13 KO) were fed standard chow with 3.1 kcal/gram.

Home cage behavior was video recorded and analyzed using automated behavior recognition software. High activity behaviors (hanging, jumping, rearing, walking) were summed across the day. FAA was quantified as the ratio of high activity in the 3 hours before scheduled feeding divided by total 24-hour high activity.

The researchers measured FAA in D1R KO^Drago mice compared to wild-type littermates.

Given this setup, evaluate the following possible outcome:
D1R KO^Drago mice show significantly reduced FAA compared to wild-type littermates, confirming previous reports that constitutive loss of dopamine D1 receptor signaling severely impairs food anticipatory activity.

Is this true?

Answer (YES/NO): NO